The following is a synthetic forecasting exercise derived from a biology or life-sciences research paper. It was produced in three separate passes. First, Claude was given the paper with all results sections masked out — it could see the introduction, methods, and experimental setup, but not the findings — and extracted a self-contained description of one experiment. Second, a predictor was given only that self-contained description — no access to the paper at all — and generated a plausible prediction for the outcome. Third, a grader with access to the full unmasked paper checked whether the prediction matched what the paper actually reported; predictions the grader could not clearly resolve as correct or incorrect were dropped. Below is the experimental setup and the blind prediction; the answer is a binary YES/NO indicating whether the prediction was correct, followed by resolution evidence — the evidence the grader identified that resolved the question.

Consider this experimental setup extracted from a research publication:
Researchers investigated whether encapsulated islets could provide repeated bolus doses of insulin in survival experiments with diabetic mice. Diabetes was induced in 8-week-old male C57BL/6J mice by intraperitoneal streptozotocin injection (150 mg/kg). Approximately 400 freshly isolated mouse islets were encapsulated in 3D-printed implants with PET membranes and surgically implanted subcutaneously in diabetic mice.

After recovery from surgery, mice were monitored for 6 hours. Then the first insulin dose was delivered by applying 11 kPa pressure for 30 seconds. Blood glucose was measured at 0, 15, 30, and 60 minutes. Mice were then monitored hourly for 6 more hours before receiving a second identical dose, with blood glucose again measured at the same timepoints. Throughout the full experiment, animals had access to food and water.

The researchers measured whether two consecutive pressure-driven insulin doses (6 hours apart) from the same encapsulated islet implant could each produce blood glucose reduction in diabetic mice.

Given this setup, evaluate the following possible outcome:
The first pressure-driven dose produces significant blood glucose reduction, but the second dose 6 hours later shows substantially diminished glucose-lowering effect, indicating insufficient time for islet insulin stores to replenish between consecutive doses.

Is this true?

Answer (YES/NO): NO